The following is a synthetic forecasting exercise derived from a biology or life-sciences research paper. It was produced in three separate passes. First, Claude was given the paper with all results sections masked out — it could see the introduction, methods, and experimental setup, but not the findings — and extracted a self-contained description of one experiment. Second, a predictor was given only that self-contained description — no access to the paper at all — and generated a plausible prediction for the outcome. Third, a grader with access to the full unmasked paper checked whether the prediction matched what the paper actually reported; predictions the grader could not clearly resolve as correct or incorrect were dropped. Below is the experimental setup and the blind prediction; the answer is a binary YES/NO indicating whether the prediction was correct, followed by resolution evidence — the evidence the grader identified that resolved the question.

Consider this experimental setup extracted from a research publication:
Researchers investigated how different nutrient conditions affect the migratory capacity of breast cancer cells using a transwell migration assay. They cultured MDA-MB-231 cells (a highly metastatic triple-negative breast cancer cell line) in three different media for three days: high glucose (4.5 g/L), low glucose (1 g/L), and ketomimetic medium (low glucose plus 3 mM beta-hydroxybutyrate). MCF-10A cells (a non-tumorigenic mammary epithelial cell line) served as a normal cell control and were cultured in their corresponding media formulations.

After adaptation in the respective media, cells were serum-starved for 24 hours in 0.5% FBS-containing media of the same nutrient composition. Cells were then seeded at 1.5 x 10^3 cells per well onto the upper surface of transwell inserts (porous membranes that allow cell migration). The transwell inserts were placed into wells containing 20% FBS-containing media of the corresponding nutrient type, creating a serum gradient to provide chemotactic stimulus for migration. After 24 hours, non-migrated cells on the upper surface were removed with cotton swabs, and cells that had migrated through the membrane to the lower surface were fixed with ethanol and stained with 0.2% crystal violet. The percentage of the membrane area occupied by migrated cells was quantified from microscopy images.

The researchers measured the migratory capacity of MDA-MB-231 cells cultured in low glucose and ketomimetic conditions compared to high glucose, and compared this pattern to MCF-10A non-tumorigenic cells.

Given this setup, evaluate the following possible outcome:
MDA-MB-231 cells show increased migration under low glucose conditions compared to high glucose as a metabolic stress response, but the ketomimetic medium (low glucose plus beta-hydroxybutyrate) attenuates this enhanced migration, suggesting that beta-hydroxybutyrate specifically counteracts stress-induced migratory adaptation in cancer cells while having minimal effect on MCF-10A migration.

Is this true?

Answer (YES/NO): NO